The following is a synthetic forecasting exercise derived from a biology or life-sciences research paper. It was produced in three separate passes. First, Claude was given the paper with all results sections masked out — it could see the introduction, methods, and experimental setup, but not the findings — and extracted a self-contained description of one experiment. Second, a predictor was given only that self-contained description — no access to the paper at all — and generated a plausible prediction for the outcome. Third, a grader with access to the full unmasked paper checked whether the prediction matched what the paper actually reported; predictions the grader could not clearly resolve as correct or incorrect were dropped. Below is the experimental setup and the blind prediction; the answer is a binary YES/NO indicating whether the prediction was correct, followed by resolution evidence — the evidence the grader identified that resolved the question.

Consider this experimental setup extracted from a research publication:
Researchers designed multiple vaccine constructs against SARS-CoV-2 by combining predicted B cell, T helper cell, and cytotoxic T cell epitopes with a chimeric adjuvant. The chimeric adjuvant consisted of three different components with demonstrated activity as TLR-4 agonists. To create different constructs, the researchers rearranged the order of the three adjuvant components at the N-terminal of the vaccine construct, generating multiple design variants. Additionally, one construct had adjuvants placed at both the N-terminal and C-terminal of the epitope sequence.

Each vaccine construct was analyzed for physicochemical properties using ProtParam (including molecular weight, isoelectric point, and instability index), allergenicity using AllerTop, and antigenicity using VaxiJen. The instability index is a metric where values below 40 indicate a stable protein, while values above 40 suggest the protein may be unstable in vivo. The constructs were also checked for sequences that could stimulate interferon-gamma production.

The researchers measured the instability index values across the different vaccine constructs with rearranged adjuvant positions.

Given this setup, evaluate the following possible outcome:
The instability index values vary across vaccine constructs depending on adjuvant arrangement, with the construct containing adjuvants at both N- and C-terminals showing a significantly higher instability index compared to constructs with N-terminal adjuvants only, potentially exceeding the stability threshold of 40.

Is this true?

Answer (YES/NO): NO